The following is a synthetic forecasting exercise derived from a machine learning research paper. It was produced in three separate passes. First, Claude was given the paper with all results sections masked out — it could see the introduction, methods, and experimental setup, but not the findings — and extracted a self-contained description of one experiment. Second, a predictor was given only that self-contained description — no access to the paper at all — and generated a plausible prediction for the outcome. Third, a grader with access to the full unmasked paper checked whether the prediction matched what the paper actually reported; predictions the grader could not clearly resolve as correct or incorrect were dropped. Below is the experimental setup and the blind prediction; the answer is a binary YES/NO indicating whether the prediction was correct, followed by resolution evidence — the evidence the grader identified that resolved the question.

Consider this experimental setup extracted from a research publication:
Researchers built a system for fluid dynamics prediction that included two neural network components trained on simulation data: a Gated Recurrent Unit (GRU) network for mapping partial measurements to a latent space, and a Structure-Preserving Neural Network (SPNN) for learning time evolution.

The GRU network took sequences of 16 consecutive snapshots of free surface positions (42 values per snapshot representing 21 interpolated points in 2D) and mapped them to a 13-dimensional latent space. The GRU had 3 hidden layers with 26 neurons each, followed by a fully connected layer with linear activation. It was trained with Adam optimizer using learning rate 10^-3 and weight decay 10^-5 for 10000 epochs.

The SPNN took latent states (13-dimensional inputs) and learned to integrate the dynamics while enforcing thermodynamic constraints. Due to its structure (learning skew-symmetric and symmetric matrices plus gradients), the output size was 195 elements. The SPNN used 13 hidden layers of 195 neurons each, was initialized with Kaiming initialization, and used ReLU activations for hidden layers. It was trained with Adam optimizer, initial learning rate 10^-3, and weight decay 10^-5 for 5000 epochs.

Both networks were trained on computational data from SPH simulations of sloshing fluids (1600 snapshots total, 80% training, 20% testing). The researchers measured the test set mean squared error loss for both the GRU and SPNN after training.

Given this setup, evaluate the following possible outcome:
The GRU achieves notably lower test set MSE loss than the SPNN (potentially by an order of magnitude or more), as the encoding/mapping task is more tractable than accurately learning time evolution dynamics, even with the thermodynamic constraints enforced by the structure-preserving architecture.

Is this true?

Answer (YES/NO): NO